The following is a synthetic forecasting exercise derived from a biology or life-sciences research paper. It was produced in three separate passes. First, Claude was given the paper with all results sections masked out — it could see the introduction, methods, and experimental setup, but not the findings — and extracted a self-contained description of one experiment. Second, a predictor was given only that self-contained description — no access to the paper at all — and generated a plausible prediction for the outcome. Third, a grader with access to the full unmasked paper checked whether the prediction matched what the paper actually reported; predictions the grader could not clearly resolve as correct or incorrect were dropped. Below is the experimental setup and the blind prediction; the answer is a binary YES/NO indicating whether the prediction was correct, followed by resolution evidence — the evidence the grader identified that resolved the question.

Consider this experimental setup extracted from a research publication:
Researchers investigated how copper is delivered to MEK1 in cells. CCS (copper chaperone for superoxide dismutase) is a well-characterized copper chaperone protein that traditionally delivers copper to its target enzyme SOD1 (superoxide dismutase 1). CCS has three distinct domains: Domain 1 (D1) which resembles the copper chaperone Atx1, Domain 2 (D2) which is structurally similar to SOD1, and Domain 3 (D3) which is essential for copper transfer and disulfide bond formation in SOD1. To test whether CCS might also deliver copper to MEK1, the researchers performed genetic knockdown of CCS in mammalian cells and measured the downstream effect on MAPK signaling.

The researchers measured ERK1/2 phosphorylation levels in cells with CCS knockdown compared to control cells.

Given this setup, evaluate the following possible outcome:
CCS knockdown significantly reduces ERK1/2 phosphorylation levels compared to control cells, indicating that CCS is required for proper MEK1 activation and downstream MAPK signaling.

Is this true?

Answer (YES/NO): YES